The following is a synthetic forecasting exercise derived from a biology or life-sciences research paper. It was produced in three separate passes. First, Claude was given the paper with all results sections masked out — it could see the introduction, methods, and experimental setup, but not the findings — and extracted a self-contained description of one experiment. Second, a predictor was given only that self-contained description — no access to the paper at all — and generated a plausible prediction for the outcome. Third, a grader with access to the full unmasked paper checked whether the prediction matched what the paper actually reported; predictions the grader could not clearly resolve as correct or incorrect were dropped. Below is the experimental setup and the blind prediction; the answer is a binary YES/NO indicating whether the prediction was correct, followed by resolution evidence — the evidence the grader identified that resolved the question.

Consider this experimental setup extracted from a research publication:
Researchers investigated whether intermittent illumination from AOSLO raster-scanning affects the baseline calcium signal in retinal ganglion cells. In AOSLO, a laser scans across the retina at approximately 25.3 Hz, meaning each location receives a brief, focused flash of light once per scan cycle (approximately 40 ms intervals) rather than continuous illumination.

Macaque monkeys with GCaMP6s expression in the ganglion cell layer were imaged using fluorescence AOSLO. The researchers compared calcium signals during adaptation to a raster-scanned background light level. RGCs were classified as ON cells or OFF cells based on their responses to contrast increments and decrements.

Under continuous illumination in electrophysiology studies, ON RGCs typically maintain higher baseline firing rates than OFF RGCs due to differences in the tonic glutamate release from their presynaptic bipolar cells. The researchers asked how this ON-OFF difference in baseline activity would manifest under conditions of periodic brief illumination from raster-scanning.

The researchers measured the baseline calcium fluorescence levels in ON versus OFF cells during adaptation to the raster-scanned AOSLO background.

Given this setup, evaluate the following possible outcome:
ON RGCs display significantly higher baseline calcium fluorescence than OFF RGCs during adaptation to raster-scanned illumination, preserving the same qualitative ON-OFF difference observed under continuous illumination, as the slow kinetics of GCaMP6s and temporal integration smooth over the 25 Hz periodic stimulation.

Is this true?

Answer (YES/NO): NO